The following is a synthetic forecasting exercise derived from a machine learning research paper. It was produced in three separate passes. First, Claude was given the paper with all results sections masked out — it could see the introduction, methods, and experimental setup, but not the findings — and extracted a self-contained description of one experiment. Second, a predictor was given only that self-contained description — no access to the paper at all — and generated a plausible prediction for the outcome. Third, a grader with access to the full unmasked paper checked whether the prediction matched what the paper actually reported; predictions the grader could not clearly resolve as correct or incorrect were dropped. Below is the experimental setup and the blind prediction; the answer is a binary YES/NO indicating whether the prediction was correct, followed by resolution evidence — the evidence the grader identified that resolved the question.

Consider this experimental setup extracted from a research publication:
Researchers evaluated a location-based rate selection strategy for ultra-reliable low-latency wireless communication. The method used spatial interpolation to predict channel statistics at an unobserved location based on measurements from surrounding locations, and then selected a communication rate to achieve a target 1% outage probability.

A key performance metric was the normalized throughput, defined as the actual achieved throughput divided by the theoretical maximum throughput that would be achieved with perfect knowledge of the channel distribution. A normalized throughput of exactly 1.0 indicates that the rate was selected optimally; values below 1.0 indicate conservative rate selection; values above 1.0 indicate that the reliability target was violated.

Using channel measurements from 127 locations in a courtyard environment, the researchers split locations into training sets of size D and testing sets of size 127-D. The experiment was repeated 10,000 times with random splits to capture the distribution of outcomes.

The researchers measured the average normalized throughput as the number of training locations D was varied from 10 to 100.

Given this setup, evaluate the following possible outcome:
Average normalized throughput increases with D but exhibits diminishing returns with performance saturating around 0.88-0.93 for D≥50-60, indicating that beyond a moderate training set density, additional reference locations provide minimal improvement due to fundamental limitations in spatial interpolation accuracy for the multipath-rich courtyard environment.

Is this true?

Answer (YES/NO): NO